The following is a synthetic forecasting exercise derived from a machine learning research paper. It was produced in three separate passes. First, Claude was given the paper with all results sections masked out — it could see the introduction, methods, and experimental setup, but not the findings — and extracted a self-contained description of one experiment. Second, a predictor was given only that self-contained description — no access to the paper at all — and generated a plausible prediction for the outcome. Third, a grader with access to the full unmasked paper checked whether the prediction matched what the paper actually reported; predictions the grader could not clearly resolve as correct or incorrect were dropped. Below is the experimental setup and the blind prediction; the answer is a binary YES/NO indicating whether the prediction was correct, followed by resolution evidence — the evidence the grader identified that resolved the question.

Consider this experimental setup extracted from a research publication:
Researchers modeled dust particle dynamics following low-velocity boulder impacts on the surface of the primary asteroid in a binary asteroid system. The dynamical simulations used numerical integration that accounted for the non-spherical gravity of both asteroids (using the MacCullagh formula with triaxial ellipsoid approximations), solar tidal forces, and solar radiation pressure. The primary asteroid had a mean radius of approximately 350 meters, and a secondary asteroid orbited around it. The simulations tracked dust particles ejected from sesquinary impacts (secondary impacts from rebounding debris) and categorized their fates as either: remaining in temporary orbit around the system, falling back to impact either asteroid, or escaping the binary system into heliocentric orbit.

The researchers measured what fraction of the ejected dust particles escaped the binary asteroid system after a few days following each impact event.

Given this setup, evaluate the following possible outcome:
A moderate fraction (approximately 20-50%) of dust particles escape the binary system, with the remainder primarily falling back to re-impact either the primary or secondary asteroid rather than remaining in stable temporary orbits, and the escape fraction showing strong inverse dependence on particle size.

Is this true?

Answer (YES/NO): NO